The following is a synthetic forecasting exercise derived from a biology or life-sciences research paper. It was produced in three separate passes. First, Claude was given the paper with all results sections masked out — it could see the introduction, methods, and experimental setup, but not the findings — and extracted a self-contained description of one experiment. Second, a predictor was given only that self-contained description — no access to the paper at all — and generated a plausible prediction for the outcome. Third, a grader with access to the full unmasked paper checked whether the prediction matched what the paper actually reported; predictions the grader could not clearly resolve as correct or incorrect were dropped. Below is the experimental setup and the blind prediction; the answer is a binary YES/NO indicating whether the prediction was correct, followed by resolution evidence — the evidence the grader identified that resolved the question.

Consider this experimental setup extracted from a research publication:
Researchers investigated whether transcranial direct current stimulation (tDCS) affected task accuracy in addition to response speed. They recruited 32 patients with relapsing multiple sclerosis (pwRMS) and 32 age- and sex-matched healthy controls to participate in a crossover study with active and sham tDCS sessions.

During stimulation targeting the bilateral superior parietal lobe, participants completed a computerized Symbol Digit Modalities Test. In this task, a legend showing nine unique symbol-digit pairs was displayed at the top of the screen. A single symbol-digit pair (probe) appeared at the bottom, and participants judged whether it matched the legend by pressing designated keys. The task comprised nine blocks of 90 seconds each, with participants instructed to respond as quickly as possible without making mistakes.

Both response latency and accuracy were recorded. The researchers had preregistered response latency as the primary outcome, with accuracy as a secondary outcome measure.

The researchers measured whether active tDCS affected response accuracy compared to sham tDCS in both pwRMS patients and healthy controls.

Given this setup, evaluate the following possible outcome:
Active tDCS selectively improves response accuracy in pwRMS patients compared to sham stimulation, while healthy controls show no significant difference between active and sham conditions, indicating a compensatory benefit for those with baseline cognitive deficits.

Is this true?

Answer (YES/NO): NO